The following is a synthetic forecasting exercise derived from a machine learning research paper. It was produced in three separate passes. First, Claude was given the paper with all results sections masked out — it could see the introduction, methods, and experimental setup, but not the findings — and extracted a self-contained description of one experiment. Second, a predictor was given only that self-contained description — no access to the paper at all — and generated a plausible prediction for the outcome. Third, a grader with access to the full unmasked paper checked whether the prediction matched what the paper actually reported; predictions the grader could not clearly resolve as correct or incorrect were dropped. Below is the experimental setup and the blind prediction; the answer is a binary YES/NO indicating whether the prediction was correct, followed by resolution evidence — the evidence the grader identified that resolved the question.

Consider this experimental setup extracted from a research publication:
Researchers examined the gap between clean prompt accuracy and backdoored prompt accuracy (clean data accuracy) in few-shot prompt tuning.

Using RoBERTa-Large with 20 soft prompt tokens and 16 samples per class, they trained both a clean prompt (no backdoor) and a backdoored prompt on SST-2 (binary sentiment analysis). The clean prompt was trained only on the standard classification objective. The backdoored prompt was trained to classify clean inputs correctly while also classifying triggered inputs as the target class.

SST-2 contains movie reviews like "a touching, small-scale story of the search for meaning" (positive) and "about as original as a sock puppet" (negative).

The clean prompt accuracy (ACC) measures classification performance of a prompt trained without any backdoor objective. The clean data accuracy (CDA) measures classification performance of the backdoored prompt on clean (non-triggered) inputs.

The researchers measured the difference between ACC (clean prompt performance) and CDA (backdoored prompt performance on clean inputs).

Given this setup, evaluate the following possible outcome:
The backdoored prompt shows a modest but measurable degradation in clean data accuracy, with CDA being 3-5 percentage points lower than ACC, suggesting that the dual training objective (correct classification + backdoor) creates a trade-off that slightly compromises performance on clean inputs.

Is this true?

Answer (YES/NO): NO